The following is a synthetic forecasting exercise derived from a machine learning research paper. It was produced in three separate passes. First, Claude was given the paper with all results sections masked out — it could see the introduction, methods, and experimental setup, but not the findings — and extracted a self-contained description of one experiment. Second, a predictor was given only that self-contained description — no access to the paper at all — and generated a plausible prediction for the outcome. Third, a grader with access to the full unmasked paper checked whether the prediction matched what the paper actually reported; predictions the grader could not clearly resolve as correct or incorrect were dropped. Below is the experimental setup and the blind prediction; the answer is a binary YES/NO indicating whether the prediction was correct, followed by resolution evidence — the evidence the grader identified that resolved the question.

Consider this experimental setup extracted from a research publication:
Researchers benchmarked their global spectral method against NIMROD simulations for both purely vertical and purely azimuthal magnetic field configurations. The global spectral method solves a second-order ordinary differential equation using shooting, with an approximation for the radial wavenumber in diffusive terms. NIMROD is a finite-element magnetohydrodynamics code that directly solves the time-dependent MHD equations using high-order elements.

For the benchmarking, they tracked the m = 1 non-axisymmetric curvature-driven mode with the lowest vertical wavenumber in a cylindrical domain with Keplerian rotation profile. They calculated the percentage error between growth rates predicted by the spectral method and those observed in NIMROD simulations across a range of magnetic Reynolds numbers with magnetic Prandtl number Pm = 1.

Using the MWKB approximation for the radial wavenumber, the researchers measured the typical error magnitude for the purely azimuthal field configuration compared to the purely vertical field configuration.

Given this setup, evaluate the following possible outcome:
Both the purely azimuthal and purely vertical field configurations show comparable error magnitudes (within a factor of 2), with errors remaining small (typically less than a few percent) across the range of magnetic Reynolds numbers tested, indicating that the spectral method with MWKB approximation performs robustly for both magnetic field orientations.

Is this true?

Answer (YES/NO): NO